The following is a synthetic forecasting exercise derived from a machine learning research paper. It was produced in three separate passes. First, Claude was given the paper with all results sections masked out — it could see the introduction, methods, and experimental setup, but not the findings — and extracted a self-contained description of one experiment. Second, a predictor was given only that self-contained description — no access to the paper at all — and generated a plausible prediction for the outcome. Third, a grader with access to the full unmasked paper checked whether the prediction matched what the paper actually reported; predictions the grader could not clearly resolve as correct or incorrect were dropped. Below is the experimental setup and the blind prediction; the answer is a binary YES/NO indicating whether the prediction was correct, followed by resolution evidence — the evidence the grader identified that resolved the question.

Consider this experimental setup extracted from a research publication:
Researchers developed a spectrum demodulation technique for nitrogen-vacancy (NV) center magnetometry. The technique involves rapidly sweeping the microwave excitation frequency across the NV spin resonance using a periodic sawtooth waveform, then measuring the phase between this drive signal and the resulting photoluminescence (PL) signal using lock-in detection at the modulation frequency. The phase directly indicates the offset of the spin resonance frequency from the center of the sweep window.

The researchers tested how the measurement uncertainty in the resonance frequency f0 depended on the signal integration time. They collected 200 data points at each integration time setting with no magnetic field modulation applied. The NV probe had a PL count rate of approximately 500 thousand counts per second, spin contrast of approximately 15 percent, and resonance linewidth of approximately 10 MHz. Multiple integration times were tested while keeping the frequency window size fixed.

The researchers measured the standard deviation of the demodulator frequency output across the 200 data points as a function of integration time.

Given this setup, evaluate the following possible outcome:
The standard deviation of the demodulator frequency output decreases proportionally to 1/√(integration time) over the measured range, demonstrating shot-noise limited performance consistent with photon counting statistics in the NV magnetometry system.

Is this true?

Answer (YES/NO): YES